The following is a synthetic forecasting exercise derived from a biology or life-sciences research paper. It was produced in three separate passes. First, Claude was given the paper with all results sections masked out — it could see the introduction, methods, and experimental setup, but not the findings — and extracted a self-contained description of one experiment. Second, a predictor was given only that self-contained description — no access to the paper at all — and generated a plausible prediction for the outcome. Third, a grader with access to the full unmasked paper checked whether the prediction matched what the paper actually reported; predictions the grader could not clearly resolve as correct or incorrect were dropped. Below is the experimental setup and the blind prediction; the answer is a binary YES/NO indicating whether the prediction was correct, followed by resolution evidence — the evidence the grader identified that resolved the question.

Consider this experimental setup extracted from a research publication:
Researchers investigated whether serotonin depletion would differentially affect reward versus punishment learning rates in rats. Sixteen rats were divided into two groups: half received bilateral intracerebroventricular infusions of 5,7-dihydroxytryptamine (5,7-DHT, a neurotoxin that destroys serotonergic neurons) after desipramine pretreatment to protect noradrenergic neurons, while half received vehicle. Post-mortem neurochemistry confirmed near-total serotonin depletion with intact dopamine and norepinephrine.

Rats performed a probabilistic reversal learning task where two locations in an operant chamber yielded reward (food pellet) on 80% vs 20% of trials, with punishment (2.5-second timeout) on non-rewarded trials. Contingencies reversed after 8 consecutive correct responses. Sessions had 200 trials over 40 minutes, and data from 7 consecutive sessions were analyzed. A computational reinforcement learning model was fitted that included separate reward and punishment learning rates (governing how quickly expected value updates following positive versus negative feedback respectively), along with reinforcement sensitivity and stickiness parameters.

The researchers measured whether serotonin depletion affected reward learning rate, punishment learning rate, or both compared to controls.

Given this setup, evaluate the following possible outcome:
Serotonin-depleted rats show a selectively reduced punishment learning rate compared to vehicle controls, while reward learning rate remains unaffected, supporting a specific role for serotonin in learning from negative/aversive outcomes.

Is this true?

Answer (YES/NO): NO